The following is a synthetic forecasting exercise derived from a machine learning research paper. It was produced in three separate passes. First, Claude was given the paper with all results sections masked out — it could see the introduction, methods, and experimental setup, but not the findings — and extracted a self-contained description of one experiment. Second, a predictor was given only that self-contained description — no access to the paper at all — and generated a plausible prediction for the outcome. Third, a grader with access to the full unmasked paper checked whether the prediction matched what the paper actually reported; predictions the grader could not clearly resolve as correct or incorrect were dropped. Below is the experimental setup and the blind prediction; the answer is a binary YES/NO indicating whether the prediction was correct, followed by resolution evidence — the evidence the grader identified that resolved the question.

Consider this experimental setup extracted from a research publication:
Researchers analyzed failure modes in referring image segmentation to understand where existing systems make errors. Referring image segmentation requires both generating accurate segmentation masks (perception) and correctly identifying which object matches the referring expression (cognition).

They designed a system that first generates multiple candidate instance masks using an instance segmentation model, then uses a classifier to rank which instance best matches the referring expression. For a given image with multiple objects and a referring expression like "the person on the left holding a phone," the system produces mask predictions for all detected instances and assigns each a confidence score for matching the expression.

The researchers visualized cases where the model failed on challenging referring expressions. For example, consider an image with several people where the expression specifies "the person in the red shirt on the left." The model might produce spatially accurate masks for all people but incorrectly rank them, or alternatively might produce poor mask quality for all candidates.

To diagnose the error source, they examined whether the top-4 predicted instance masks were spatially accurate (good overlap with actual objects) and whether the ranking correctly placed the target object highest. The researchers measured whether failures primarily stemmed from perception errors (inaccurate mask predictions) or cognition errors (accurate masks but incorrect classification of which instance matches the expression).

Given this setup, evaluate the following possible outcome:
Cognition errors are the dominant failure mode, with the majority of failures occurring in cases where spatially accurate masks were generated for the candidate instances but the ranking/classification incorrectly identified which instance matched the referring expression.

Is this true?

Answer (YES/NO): YES